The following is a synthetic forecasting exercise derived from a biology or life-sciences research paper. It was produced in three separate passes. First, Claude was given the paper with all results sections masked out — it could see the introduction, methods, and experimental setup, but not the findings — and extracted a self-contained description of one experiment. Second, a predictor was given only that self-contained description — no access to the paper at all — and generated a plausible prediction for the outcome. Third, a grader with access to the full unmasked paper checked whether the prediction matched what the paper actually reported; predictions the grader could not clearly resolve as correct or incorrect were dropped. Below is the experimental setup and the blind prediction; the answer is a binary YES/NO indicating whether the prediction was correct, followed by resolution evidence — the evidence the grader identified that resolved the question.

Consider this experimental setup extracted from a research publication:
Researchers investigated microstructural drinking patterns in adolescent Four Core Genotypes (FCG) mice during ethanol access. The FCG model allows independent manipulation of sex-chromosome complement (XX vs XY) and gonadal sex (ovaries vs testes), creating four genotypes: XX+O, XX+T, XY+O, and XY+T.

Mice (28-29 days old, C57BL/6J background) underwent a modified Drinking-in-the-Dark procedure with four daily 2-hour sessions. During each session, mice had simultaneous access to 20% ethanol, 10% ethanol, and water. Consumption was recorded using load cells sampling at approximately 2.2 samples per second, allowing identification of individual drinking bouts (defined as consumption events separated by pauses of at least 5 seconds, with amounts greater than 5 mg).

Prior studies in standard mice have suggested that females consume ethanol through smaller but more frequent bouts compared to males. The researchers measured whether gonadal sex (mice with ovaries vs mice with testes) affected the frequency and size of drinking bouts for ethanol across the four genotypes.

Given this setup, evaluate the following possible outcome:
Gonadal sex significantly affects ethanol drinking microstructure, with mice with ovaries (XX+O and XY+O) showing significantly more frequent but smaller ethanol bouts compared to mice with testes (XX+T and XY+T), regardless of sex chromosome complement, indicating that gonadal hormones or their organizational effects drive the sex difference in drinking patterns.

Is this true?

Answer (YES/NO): NO